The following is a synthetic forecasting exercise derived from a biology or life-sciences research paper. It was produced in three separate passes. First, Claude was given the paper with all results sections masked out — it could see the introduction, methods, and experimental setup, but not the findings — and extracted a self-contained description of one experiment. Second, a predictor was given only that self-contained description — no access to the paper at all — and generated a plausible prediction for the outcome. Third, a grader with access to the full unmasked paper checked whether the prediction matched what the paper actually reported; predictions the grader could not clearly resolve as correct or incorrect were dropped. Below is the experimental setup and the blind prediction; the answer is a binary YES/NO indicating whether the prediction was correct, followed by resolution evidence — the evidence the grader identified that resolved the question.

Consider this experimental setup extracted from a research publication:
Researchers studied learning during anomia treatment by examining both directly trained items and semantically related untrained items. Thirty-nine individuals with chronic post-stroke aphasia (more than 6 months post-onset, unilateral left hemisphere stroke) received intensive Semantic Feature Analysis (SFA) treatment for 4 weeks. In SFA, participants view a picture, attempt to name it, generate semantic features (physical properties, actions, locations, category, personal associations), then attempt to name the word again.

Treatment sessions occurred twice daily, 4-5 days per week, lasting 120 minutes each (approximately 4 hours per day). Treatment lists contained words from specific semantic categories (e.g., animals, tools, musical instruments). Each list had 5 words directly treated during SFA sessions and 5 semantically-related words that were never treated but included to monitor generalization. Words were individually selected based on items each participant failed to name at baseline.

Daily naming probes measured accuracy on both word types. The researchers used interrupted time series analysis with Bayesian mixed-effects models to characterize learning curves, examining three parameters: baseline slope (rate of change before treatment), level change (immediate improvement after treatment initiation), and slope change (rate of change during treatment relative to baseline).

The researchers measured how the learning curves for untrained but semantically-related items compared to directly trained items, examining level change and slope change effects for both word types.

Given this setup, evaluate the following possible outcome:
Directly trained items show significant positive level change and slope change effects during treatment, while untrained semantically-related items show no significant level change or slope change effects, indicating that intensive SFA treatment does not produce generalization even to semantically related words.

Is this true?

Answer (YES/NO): NO